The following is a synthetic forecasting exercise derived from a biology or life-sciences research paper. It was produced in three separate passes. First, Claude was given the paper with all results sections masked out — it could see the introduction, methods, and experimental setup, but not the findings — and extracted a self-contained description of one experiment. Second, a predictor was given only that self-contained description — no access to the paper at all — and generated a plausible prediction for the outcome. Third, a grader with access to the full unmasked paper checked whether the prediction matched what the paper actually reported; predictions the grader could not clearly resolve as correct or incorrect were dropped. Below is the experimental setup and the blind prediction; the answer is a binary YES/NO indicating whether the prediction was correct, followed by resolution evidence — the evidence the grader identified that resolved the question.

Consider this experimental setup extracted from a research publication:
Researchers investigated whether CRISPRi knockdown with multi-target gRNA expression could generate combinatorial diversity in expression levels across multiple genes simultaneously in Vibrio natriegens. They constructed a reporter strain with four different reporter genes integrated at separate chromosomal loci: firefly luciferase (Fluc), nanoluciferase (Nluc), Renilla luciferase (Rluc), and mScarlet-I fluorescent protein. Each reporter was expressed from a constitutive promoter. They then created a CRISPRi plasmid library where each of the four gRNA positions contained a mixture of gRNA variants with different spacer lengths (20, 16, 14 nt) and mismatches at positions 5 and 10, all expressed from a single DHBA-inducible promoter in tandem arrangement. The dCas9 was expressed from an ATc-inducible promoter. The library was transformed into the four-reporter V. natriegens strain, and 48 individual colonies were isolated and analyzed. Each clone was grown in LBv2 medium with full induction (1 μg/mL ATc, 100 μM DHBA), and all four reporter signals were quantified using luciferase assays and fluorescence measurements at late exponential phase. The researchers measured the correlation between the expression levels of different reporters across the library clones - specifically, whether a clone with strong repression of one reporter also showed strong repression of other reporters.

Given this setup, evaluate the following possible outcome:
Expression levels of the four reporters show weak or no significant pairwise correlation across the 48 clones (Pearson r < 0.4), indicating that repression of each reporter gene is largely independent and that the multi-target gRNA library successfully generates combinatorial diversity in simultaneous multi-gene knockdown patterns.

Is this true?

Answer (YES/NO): YES